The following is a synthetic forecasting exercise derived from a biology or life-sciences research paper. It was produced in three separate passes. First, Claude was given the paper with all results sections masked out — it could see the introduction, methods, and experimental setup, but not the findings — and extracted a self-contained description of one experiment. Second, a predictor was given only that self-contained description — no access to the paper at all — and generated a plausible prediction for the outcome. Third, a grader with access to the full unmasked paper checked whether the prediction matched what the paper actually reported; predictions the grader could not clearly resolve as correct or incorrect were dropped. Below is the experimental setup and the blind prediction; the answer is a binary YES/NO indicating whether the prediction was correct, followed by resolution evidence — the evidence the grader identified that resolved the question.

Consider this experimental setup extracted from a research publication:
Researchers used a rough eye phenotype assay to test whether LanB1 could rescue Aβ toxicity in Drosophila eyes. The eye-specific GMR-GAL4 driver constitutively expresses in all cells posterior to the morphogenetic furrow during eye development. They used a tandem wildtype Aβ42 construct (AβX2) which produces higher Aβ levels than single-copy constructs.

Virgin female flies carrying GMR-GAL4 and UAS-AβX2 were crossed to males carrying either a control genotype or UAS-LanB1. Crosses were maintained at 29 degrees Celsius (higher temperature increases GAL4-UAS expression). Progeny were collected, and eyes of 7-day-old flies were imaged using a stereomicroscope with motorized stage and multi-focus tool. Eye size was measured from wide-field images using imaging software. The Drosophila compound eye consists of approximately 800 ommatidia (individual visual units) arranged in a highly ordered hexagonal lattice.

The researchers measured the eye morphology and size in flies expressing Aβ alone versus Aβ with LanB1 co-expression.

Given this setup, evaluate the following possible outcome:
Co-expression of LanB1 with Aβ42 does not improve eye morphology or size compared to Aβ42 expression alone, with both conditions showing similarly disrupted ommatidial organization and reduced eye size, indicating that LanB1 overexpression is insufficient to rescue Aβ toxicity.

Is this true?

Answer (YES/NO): NO